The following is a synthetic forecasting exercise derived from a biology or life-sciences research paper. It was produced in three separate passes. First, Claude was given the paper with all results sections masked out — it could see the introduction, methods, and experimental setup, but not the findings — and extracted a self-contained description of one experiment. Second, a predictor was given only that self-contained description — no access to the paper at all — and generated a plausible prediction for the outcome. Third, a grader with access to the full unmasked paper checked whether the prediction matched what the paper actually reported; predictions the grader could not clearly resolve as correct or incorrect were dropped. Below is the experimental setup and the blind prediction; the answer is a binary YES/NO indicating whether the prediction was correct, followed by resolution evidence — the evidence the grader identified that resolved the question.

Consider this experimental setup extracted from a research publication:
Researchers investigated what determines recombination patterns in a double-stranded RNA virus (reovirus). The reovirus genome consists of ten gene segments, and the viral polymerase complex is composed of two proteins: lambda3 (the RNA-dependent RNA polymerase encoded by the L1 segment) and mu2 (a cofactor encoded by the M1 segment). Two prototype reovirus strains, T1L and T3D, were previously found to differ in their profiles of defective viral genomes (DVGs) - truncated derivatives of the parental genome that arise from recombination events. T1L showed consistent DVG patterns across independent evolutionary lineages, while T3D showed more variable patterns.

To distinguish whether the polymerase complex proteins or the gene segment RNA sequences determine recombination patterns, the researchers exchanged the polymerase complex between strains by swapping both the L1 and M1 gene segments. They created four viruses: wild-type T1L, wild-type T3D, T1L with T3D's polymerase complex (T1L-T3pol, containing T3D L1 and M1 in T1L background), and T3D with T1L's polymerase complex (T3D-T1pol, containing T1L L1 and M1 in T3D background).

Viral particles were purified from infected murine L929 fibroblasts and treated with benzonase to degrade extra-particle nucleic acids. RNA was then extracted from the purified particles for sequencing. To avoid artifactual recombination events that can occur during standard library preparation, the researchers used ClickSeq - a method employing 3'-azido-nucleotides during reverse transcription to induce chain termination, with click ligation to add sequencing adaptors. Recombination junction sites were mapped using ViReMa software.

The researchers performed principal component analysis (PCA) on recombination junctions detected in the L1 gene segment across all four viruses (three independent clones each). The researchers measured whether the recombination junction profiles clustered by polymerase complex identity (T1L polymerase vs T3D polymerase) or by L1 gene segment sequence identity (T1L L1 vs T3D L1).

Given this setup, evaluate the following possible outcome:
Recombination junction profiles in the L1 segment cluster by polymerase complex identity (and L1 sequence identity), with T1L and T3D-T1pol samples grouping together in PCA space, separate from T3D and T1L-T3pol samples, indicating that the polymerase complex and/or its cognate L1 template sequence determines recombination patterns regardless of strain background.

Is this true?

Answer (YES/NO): YES